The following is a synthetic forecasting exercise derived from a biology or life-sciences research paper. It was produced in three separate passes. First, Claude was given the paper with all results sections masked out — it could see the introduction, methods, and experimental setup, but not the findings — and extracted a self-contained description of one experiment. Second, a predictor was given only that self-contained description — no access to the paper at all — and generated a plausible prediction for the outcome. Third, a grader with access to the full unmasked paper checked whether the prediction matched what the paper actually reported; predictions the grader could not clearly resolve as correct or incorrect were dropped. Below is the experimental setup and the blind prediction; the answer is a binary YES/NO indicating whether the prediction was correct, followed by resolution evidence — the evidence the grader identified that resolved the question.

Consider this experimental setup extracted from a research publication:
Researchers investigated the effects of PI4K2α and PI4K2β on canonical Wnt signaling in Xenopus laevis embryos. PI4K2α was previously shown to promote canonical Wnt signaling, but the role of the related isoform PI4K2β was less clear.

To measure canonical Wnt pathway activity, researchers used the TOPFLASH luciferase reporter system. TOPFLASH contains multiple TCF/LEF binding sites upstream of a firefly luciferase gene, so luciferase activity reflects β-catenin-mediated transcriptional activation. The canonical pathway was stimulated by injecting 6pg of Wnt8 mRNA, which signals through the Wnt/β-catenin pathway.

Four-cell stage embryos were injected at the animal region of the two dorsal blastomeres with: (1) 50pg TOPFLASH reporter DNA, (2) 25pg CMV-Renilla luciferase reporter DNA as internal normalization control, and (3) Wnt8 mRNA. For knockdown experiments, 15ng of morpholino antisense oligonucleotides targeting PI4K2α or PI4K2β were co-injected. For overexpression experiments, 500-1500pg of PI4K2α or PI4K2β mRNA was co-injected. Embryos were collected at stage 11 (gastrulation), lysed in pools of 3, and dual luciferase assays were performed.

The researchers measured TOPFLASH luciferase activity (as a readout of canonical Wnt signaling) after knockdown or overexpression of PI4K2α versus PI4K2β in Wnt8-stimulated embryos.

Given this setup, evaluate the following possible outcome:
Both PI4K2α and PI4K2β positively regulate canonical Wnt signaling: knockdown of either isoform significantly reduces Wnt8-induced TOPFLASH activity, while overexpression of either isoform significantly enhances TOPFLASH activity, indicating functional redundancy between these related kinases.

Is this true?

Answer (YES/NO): NO